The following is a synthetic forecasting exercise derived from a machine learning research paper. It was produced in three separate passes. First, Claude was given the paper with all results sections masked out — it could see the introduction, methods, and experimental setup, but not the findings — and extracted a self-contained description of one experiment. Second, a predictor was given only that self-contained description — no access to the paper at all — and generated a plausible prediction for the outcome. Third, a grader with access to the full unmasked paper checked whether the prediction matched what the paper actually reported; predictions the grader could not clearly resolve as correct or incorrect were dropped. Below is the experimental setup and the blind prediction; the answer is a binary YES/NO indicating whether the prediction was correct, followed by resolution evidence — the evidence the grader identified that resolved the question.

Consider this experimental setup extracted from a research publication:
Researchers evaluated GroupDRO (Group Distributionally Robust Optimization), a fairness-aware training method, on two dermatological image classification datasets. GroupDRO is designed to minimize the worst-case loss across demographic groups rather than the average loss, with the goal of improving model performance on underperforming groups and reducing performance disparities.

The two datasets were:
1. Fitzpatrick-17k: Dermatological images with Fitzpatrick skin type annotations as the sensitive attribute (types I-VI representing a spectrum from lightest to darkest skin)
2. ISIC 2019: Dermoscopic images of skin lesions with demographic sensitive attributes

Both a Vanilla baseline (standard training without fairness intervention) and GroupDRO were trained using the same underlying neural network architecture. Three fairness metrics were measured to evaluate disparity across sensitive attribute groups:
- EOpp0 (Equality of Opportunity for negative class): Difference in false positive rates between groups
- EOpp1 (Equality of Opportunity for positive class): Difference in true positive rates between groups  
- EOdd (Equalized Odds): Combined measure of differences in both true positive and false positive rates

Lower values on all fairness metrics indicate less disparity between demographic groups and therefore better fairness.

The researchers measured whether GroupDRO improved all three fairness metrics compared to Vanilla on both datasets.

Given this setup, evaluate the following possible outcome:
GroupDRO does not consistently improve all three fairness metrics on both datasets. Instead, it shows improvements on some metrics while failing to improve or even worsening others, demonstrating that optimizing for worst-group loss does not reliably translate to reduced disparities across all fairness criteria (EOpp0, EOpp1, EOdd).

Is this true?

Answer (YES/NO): YES